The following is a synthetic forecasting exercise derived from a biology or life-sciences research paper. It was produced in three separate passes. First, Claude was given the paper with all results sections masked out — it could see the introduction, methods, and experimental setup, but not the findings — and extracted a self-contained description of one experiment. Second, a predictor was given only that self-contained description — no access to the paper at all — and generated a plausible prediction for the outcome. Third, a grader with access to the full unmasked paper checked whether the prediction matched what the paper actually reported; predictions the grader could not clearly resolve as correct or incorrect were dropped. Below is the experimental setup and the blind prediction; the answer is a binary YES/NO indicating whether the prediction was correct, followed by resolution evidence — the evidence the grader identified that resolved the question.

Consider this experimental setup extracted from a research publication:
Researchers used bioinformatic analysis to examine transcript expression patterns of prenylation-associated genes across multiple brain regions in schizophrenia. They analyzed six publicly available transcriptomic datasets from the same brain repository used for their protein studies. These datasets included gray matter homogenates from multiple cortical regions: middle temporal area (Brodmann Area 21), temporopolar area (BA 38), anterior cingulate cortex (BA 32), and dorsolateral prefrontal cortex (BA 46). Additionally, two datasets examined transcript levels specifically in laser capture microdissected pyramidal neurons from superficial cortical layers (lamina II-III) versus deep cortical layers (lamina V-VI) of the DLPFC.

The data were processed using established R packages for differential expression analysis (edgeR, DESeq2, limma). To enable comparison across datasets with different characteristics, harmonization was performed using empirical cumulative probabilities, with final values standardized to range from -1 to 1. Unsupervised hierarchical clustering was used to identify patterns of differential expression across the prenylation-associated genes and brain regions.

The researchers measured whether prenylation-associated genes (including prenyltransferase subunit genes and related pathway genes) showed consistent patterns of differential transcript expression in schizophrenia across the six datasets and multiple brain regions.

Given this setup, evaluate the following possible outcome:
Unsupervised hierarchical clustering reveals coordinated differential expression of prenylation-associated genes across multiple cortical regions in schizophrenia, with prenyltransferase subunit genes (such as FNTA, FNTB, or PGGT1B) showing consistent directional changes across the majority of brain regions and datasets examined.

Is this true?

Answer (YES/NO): NO